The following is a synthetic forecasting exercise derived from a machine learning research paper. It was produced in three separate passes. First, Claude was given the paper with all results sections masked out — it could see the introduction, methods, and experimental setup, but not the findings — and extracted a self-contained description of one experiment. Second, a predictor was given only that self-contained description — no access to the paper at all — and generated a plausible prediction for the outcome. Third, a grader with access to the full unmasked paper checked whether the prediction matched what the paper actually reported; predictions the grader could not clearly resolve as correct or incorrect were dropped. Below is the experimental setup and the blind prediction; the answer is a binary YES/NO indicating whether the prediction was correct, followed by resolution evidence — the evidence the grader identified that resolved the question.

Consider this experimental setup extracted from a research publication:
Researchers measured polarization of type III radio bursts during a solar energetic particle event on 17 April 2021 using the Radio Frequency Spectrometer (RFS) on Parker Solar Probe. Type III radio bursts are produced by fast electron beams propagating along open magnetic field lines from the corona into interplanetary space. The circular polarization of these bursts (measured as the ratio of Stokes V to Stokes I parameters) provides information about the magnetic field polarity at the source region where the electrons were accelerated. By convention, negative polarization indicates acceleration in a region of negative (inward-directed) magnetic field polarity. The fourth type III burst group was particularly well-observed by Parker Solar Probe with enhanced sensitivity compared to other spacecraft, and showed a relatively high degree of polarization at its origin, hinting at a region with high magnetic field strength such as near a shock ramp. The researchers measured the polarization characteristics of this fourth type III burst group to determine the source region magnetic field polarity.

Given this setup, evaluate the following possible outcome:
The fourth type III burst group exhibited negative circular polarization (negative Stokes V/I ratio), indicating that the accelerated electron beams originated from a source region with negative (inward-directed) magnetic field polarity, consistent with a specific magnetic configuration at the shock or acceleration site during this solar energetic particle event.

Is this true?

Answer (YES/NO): YES